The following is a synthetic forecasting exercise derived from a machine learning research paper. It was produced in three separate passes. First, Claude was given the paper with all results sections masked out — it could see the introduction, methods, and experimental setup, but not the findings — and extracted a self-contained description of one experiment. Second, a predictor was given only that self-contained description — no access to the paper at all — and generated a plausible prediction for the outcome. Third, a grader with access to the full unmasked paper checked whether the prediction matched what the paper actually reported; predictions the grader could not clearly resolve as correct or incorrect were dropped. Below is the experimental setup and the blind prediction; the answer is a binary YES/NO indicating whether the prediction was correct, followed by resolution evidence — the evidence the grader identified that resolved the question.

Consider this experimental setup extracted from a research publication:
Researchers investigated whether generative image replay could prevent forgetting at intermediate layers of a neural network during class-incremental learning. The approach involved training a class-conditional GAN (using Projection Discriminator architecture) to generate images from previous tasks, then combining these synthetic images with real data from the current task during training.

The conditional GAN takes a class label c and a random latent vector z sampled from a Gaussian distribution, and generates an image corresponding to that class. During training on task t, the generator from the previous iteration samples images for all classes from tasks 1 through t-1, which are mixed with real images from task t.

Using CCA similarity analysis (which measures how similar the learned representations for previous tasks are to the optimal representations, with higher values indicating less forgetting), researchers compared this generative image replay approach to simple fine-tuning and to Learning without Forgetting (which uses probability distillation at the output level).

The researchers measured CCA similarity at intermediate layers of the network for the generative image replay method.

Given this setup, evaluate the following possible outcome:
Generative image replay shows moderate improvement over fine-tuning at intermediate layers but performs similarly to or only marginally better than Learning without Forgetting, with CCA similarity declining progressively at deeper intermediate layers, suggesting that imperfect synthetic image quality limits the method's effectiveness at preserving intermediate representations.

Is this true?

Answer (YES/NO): NO